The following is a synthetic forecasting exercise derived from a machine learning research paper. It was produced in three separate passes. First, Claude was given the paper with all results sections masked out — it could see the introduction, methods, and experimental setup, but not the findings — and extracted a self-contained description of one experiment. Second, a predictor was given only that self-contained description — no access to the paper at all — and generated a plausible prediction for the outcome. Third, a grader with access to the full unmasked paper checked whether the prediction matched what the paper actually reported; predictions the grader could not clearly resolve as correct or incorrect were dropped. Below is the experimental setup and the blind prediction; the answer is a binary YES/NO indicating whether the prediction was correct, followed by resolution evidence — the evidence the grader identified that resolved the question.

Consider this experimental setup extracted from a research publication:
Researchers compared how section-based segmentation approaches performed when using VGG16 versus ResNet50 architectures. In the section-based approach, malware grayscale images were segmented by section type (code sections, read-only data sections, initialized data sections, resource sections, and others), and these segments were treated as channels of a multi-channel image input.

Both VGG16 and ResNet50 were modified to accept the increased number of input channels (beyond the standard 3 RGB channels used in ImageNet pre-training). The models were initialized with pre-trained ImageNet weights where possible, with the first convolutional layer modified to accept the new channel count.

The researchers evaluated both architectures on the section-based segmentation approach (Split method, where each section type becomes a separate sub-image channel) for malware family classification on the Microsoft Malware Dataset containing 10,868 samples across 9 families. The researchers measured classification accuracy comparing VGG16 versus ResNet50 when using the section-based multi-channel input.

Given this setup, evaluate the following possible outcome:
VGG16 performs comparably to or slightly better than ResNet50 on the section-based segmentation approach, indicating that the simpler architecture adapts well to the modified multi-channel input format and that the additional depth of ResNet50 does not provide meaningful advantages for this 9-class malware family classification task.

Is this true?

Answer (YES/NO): NO